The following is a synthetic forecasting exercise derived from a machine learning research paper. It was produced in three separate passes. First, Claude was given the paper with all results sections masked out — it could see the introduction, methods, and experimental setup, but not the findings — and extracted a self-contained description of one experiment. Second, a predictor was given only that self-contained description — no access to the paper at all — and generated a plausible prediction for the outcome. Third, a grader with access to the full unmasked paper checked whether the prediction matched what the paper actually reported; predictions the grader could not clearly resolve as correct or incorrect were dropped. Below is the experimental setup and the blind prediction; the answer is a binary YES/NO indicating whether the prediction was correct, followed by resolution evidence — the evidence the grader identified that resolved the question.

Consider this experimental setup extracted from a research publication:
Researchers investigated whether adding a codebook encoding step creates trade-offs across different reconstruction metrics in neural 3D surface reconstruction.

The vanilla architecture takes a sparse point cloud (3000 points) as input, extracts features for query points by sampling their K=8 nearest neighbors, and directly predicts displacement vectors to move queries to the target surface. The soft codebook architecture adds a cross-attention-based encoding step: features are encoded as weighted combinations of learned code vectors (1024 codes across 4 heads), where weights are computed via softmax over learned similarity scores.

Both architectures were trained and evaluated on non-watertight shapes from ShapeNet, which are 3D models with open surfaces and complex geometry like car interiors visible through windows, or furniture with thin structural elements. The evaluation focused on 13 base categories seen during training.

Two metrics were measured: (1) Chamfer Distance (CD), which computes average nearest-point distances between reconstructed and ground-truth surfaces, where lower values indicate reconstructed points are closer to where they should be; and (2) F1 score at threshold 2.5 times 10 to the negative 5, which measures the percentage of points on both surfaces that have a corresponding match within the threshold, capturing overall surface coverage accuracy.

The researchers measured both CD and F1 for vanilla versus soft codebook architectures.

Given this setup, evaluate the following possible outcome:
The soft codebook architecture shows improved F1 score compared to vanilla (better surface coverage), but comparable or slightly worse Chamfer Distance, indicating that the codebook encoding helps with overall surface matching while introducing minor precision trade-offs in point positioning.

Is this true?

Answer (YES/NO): NO